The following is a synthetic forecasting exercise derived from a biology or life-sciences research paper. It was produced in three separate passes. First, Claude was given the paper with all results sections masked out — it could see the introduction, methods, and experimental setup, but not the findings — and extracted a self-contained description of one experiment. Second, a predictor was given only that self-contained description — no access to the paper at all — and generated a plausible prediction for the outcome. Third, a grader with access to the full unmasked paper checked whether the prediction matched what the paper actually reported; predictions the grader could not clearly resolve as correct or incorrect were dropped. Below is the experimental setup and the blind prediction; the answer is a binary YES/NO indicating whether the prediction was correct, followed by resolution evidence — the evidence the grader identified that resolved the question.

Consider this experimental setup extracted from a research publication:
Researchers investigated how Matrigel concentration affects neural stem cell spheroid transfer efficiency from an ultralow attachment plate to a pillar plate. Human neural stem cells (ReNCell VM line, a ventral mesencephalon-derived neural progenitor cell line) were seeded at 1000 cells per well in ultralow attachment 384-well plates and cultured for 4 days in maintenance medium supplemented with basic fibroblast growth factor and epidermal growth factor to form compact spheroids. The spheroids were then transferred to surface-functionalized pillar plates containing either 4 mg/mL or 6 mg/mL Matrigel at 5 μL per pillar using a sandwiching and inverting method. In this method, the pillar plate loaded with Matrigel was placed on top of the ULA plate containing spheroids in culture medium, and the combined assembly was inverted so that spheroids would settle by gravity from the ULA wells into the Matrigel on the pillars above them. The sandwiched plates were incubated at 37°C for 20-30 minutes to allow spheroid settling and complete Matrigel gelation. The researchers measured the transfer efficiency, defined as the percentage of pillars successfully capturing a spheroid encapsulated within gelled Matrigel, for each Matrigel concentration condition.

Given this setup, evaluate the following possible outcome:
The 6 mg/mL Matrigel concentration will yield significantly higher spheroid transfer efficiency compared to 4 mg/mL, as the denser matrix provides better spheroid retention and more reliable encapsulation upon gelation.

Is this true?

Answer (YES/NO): NO